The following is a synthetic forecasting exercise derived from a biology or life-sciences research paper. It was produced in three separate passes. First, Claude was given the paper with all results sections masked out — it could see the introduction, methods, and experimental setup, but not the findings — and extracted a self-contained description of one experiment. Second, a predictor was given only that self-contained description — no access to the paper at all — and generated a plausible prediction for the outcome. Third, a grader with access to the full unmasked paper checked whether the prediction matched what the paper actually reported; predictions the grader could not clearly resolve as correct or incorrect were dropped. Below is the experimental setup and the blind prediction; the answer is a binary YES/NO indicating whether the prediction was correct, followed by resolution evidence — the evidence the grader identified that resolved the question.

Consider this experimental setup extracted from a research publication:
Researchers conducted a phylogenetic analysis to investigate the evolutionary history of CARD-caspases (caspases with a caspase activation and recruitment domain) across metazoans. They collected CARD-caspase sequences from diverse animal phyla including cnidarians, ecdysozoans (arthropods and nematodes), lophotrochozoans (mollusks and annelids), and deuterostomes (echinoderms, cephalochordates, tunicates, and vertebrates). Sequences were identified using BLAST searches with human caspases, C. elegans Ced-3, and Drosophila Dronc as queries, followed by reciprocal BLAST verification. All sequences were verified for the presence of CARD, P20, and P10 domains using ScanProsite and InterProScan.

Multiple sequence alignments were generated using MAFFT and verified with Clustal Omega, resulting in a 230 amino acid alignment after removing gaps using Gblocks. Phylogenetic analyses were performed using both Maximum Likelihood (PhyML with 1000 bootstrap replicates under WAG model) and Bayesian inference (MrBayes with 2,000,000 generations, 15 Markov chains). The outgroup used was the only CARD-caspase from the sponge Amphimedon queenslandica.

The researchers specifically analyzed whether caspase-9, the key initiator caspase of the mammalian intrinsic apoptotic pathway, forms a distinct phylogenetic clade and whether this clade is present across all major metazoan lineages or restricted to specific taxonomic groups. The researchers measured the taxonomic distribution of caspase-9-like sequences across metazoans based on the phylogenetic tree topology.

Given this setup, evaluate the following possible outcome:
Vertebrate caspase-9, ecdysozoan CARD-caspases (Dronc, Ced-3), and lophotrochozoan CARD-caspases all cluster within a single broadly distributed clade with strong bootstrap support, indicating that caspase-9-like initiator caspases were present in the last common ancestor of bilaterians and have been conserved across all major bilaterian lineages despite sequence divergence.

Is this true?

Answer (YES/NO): NO